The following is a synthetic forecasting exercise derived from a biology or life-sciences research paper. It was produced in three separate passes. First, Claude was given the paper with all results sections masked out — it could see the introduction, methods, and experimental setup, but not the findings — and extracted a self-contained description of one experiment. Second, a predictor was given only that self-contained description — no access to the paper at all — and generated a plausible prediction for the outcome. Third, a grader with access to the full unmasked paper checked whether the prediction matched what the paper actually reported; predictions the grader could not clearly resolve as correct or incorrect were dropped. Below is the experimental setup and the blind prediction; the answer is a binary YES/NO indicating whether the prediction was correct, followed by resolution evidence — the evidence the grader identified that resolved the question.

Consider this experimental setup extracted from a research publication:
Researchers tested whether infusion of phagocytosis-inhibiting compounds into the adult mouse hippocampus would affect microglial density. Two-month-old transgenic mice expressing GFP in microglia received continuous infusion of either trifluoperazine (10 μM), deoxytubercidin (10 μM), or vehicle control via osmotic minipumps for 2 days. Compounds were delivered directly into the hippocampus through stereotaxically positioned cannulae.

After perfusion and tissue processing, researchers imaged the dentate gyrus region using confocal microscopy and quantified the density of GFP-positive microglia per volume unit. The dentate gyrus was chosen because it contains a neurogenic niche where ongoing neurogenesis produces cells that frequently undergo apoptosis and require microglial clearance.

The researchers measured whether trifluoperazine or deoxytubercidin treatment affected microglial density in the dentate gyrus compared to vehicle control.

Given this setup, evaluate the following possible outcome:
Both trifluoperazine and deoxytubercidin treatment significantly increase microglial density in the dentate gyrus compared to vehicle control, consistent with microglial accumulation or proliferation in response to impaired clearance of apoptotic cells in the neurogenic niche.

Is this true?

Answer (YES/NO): NO